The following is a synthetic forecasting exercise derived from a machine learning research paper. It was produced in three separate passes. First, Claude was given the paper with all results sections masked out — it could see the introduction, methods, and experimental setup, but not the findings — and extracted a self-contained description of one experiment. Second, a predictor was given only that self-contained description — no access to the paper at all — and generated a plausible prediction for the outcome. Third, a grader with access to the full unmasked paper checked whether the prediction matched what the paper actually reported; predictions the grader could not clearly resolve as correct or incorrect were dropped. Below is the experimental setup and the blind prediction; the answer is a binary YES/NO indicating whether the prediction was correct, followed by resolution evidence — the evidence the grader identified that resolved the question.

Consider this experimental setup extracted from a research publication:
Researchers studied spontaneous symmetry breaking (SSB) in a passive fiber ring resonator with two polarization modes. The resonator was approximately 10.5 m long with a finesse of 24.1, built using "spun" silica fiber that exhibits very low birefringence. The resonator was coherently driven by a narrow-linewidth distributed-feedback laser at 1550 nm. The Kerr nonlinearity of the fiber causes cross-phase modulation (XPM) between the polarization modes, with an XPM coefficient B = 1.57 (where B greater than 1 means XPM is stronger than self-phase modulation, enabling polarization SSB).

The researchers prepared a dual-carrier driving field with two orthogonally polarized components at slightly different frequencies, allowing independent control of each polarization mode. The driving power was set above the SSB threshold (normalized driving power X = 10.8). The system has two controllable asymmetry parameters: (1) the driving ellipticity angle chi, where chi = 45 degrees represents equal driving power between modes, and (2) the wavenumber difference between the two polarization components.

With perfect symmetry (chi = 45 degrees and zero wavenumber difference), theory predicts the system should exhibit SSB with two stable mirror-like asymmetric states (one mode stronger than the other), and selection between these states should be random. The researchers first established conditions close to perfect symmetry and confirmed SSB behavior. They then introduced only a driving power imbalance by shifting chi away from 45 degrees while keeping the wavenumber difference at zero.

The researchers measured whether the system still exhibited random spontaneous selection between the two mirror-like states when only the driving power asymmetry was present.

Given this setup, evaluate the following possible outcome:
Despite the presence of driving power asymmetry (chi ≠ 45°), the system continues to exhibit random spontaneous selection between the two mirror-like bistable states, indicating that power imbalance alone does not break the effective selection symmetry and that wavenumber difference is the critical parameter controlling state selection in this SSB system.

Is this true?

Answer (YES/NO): NO